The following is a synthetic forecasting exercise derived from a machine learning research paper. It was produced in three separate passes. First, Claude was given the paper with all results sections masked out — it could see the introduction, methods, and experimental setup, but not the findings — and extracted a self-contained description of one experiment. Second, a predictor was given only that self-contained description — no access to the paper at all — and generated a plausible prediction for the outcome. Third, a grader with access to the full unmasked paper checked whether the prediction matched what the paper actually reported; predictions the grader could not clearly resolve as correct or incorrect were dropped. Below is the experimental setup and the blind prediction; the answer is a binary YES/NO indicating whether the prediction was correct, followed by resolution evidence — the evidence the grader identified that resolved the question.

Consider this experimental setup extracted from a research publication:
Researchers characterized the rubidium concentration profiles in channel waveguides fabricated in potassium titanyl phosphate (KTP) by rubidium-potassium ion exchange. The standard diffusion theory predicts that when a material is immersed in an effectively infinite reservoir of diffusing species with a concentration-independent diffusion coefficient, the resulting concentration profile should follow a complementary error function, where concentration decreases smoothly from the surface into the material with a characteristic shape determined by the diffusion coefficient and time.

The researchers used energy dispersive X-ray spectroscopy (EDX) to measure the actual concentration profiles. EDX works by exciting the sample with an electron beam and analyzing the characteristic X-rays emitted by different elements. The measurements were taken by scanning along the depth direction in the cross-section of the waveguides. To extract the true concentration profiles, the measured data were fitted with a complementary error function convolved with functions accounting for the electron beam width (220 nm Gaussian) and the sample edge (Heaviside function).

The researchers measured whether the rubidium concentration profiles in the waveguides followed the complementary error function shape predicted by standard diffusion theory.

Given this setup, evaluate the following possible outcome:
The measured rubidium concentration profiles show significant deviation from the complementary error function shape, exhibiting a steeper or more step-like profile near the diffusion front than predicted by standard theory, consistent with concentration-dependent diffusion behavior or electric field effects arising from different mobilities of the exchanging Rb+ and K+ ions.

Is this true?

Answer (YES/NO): NO